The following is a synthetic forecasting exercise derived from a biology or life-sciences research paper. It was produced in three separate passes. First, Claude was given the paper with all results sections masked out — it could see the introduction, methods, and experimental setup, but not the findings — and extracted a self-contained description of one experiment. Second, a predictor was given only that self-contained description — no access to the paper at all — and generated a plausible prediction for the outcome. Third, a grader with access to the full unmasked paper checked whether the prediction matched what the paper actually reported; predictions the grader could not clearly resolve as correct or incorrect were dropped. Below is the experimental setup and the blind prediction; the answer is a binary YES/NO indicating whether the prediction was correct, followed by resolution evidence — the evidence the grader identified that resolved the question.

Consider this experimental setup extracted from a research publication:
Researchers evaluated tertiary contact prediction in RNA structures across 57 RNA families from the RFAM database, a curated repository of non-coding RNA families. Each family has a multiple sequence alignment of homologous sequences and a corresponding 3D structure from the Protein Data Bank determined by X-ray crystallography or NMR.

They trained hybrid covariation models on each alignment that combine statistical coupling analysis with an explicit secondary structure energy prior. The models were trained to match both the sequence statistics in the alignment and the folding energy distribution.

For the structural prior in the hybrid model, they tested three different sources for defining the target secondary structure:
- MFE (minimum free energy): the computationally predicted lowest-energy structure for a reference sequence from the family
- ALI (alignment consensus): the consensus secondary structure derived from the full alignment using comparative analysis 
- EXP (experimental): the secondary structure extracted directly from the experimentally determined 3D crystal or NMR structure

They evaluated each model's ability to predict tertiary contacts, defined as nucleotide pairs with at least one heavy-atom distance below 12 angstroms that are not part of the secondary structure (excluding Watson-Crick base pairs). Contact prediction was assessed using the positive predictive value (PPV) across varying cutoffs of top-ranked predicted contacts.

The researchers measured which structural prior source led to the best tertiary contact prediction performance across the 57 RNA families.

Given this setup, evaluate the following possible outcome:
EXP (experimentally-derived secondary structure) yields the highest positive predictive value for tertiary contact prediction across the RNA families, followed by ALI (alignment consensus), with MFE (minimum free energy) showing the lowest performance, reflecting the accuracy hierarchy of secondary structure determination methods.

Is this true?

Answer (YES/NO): NO